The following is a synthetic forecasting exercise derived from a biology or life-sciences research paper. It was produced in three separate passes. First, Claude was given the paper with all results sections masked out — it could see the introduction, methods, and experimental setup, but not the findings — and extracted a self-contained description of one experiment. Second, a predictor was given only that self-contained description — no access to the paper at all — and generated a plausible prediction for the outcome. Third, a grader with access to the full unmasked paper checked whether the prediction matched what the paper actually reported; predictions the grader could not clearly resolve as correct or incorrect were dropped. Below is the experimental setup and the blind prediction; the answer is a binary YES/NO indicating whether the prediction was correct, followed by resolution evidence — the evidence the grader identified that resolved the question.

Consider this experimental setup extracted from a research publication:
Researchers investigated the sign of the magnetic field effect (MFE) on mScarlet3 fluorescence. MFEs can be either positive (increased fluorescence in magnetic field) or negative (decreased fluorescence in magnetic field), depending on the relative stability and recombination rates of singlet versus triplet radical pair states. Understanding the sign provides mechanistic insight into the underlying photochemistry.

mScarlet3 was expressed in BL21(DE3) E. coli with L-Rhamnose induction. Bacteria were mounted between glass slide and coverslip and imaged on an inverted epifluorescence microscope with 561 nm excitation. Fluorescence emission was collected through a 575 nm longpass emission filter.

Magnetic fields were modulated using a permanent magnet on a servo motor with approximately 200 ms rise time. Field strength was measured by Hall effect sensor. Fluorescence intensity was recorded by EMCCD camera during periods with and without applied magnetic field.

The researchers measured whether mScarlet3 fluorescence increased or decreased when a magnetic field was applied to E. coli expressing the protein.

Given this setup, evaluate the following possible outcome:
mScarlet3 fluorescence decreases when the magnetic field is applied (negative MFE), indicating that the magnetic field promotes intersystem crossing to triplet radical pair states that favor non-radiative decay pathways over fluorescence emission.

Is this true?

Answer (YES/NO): NO